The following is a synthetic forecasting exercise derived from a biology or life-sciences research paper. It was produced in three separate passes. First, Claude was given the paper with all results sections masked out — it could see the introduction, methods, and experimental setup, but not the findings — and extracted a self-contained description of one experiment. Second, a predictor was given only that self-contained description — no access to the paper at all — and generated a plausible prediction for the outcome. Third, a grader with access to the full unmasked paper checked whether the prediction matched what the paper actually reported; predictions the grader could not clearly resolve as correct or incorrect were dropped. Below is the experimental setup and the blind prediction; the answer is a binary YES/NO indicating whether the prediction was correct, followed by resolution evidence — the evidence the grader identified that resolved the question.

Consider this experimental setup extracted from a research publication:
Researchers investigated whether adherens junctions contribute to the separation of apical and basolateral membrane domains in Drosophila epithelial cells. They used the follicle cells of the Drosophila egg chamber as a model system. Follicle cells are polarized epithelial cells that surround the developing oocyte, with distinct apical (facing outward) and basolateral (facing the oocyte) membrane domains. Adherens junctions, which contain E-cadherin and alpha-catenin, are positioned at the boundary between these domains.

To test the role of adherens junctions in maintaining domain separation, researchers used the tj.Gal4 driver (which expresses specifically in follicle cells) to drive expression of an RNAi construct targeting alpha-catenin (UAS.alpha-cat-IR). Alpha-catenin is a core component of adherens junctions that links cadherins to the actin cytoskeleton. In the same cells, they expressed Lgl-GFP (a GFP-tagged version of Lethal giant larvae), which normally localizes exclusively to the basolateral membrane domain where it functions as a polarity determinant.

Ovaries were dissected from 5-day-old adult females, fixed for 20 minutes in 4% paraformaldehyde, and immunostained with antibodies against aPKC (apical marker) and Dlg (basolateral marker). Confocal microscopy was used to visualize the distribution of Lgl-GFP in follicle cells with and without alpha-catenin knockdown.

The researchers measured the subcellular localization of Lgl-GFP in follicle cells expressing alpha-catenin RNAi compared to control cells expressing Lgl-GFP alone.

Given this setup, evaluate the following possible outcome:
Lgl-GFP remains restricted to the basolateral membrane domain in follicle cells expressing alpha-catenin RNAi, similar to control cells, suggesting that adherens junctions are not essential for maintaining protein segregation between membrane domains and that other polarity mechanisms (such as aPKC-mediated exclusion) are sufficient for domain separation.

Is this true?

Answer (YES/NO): NO